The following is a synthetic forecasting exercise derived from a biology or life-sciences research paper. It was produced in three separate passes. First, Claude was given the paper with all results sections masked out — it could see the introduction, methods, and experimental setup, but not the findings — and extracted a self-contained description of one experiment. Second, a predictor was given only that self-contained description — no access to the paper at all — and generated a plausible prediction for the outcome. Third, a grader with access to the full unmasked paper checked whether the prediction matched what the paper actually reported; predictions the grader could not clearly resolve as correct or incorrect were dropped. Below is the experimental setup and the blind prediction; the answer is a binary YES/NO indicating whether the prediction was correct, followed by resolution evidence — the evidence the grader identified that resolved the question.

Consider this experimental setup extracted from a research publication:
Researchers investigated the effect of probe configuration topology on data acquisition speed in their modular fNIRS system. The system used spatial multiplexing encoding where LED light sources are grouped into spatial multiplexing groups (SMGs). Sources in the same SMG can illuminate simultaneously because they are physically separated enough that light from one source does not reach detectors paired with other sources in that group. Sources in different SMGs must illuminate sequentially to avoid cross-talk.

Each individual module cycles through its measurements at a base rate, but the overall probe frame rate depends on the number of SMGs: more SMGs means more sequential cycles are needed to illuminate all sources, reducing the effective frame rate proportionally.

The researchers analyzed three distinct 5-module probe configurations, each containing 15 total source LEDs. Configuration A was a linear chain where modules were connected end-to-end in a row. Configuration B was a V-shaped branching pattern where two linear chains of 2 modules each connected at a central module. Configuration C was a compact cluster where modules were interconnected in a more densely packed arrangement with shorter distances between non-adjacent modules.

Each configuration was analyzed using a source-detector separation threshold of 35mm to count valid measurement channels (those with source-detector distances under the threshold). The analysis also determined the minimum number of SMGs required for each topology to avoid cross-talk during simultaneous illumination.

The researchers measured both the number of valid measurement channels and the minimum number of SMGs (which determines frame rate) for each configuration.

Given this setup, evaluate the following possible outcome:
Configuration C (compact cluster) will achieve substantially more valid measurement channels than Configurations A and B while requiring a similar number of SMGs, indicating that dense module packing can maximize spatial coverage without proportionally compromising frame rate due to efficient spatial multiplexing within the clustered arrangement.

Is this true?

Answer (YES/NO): NO